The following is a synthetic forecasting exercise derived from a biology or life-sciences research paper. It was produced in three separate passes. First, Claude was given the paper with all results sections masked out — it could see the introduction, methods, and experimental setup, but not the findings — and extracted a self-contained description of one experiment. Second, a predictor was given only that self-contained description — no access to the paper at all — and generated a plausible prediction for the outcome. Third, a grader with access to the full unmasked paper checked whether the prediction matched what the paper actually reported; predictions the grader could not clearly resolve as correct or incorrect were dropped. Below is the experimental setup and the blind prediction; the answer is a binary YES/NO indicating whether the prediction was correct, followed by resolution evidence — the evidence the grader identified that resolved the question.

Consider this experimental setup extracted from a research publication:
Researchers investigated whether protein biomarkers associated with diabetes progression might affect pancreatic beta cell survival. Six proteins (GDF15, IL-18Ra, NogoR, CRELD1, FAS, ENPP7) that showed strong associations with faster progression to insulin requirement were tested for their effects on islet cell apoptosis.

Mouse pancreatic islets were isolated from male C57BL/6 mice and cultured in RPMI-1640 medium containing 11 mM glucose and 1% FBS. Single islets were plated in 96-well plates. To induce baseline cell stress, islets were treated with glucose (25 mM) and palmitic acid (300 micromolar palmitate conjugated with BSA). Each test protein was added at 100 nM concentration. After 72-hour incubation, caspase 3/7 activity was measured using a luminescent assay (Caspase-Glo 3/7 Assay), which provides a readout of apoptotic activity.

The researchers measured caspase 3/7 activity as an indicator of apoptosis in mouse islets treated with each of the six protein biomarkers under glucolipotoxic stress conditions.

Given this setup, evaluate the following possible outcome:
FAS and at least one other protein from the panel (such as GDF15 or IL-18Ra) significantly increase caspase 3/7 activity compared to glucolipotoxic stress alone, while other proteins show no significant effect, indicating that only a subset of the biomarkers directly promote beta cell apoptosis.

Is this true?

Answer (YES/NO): NO